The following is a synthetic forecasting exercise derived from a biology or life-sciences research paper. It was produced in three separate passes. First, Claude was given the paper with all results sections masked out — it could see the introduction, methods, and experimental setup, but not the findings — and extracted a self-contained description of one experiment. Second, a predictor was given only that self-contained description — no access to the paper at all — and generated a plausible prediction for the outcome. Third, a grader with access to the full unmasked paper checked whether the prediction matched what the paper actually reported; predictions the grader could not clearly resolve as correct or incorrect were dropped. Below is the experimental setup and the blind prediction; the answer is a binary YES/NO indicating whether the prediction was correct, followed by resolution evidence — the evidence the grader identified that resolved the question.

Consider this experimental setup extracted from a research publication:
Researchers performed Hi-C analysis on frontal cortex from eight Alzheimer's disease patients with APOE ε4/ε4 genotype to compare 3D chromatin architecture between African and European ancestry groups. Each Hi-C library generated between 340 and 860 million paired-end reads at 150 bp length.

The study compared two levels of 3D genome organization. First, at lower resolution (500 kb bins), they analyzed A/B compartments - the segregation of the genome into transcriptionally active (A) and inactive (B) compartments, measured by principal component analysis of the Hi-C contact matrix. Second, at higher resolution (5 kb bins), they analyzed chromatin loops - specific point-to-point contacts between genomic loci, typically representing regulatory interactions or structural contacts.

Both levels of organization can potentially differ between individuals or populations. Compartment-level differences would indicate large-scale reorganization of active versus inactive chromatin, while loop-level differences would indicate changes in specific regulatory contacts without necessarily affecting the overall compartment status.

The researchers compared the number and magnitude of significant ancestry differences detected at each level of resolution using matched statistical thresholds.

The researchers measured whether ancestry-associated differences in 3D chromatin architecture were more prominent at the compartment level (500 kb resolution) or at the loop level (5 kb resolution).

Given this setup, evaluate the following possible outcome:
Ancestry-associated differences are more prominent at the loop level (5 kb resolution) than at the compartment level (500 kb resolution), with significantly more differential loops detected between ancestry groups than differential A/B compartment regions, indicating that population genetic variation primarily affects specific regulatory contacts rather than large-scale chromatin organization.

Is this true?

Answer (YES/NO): YES